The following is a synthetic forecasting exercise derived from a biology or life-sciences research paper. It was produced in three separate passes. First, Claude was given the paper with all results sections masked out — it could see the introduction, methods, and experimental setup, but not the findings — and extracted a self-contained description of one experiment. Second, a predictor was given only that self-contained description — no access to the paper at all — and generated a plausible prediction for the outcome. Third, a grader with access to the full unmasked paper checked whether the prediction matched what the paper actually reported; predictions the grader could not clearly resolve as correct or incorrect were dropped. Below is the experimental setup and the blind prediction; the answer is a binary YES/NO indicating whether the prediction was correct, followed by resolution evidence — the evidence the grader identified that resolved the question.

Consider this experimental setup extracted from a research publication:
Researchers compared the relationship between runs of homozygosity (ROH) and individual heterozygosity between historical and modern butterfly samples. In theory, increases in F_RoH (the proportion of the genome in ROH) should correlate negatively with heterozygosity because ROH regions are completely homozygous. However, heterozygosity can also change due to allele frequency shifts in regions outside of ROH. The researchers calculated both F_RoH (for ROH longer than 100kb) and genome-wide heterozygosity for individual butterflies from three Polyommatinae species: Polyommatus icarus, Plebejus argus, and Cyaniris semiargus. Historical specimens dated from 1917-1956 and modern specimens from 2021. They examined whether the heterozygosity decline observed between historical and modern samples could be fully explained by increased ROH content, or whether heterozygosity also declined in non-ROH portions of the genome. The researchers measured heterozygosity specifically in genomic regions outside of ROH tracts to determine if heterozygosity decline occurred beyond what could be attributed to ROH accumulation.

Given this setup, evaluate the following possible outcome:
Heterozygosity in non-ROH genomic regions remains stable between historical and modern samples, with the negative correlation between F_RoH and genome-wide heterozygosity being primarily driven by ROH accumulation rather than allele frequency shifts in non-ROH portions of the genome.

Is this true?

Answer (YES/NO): YES